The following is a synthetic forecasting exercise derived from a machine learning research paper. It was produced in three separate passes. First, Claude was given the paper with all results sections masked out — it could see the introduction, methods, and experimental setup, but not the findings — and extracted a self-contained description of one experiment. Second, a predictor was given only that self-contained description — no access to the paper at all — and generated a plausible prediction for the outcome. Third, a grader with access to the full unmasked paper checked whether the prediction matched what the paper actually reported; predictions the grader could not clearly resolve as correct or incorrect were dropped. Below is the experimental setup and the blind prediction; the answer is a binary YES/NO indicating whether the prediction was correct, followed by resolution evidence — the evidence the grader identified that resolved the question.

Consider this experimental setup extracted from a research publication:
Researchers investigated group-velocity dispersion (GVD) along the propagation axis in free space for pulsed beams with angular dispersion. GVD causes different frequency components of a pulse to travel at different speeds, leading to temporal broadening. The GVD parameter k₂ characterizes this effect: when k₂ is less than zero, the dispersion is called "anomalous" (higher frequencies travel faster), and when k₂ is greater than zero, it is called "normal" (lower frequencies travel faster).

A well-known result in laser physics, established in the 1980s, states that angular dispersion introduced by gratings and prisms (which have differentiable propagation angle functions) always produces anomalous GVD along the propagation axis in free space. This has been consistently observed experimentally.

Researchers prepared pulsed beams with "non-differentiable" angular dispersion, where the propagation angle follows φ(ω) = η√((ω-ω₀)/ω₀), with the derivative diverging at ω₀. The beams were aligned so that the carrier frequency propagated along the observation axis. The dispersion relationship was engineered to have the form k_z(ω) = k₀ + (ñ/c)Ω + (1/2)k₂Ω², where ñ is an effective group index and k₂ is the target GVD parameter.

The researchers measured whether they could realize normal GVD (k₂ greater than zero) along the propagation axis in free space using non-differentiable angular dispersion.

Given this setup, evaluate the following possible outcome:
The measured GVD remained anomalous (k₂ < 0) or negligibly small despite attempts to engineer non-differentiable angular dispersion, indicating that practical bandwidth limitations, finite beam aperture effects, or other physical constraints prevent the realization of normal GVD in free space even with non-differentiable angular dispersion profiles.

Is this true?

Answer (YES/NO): NO